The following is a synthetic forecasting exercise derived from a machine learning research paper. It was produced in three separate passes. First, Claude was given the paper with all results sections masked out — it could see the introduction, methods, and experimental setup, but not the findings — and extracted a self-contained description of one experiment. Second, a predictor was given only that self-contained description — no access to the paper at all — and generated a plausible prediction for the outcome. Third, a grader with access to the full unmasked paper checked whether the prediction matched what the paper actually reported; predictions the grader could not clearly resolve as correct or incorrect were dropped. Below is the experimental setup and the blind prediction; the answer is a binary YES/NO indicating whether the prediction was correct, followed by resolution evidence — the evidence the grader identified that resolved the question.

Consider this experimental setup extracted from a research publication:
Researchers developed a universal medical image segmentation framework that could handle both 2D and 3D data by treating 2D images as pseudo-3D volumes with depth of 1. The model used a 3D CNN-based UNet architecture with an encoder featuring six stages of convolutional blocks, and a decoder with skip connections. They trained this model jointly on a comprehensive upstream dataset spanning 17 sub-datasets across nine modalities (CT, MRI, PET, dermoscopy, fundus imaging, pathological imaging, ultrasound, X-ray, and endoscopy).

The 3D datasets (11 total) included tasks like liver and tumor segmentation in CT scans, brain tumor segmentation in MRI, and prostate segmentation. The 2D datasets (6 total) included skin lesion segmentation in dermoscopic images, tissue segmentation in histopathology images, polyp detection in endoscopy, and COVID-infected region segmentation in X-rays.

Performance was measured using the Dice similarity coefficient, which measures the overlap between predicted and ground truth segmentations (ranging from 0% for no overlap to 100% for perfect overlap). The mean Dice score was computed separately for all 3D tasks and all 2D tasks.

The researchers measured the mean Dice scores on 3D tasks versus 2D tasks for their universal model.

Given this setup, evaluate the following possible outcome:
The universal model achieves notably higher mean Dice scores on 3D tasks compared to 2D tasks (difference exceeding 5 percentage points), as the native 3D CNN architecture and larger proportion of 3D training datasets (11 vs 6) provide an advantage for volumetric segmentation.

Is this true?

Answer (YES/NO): NO